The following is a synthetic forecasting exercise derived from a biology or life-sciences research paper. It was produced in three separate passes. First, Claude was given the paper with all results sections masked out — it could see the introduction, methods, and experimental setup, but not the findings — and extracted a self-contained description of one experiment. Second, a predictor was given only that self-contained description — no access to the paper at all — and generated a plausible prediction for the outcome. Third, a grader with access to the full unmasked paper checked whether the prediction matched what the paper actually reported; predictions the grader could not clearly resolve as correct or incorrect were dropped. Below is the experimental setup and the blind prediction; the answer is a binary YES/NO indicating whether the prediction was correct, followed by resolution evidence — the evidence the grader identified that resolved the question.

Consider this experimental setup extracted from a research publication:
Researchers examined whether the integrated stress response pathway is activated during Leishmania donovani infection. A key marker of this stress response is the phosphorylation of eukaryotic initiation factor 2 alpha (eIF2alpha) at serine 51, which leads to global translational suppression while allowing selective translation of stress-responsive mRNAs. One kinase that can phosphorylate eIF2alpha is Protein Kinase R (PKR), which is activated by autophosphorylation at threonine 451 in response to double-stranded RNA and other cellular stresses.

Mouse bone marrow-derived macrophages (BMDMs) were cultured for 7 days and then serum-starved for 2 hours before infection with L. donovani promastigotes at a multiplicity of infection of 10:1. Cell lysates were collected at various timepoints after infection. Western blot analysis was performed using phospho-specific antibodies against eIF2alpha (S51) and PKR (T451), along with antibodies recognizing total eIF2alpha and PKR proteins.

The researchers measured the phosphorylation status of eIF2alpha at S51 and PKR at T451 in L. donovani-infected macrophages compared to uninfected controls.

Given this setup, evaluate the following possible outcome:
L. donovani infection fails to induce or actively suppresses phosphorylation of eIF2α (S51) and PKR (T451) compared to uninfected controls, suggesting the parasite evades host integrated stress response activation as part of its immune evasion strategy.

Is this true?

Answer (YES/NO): NO